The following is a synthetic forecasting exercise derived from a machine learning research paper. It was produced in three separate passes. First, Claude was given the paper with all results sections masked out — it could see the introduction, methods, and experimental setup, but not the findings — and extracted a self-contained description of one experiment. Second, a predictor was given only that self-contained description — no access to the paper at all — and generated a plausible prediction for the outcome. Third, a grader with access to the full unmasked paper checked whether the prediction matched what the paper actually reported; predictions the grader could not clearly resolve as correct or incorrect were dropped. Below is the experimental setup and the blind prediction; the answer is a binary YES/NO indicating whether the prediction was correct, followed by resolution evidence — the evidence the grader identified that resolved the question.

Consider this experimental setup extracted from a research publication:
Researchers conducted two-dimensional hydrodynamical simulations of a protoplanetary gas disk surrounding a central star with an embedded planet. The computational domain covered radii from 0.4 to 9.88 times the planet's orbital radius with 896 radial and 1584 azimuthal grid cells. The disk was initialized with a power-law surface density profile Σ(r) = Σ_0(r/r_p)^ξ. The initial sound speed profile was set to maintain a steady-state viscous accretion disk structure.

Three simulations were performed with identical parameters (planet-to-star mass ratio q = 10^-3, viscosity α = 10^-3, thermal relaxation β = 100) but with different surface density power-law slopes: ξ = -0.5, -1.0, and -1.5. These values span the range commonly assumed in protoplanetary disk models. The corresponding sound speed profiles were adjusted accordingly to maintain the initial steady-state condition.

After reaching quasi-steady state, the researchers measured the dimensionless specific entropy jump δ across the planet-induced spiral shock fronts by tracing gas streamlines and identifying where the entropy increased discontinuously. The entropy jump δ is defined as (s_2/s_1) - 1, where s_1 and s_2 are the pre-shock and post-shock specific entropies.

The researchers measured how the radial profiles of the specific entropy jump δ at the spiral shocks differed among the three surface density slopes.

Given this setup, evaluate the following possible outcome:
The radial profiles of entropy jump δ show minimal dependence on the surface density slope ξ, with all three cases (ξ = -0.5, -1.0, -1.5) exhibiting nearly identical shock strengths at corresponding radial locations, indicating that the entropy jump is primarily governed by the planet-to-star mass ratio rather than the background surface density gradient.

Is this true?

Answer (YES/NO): YES